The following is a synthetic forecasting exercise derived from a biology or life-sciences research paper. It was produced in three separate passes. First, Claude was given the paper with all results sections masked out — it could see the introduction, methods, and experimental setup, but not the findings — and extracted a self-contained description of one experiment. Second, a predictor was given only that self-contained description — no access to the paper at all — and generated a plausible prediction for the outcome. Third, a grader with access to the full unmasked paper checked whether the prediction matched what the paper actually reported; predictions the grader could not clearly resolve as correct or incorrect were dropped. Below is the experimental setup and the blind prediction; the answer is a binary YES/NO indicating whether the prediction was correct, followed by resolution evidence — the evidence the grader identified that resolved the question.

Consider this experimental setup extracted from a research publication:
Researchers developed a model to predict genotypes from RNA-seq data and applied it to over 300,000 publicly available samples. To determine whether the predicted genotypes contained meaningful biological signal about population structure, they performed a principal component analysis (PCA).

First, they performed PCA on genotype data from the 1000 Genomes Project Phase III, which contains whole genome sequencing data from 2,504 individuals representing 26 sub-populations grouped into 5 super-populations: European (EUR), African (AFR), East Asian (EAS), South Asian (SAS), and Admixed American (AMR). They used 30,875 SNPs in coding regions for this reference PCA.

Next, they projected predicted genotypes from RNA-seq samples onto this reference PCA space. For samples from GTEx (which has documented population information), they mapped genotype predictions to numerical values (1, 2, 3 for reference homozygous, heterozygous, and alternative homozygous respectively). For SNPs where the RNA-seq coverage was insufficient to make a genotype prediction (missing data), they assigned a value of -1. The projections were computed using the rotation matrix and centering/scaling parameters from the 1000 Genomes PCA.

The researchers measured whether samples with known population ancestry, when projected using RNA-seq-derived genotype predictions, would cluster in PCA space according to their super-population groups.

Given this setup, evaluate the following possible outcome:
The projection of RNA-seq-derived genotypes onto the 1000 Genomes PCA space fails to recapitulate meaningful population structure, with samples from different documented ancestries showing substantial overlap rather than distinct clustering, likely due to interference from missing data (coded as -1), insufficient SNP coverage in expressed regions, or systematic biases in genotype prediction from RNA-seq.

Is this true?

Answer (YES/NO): NO